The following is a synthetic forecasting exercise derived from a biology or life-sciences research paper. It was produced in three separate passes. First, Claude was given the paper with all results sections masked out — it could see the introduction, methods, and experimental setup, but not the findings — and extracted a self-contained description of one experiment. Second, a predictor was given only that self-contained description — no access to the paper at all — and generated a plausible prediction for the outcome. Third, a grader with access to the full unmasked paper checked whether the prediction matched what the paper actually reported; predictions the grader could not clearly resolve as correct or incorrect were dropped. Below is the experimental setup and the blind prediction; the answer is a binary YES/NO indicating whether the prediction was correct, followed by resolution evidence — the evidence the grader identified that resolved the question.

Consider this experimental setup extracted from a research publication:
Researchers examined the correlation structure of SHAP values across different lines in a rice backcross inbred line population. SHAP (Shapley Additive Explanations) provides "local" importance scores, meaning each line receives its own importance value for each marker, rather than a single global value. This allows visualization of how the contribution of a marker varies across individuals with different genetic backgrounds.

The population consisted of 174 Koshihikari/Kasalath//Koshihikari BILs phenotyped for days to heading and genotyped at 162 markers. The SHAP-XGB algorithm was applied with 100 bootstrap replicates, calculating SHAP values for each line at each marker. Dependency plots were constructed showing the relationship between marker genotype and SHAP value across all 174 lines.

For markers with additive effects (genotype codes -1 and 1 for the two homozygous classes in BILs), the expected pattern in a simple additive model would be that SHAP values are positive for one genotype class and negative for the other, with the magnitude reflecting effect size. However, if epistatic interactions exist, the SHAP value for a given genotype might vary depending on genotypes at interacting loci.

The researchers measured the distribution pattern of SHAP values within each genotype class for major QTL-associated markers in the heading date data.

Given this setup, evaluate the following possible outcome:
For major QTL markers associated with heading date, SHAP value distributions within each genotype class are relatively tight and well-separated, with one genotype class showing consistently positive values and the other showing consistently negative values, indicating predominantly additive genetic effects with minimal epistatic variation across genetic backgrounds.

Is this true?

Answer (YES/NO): NO